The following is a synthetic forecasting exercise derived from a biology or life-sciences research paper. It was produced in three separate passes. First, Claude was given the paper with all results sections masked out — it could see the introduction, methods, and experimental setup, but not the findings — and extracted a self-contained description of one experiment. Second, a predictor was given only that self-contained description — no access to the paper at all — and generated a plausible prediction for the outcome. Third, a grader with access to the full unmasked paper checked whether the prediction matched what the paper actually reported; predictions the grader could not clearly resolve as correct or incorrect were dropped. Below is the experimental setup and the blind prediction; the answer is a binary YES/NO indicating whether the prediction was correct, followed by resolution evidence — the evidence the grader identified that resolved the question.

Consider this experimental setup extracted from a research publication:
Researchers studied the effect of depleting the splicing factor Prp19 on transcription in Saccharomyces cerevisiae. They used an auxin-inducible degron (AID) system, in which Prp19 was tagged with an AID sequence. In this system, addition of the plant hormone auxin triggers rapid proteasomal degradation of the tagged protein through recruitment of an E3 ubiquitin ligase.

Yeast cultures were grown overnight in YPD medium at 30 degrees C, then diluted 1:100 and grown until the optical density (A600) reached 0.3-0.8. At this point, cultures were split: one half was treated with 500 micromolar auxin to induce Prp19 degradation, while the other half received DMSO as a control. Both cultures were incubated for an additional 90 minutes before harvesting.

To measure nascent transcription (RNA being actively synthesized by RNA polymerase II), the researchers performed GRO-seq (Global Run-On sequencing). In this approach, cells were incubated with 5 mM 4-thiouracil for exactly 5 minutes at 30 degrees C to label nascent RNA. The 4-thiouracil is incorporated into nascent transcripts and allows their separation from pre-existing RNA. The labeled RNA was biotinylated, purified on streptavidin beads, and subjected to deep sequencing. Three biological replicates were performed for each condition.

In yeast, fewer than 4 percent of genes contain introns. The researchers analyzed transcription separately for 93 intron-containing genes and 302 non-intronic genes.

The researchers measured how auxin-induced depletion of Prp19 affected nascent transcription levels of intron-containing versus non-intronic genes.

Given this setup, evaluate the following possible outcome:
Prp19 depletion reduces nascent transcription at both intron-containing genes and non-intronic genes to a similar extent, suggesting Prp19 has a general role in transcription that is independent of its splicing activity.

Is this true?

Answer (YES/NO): YES